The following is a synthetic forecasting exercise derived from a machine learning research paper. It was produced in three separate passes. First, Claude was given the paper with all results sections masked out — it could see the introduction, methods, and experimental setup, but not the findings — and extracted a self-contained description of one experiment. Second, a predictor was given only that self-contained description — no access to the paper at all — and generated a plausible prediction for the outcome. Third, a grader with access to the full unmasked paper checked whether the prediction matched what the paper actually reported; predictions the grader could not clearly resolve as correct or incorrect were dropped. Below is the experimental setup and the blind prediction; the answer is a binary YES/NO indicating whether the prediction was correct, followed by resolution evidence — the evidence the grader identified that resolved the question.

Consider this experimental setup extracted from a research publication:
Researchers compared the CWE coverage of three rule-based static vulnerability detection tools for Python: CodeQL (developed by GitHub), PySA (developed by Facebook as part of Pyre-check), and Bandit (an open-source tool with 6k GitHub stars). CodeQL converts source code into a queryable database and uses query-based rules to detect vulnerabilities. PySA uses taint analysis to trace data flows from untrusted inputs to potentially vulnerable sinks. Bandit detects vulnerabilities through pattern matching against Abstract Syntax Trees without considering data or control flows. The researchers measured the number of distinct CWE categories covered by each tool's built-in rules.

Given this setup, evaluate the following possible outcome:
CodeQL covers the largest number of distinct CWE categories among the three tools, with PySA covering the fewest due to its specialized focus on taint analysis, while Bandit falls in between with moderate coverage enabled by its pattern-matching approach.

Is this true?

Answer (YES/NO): NO